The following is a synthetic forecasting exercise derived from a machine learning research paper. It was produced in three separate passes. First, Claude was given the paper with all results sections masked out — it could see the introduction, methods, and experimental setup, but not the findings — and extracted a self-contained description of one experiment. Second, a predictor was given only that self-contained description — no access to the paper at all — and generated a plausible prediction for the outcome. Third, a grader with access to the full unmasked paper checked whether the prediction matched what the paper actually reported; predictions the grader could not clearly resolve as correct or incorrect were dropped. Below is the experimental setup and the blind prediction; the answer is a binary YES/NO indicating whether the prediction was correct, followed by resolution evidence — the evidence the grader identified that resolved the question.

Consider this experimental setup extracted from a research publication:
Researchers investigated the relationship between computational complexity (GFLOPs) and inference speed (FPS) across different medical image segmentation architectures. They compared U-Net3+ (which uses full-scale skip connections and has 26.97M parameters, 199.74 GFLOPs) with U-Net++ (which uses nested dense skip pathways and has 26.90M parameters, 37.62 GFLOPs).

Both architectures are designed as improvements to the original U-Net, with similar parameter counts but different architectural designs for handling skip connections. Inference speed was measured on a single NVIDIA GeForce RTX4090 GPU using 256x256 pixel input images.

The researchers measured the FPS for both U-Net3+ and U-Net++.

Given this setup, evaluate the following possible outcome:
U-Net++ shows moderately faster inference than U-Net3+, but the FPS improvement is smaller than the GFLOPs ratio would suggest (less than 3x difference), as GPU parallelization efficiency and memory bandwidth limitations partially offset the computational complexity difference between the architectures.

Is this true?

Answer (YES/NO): YES